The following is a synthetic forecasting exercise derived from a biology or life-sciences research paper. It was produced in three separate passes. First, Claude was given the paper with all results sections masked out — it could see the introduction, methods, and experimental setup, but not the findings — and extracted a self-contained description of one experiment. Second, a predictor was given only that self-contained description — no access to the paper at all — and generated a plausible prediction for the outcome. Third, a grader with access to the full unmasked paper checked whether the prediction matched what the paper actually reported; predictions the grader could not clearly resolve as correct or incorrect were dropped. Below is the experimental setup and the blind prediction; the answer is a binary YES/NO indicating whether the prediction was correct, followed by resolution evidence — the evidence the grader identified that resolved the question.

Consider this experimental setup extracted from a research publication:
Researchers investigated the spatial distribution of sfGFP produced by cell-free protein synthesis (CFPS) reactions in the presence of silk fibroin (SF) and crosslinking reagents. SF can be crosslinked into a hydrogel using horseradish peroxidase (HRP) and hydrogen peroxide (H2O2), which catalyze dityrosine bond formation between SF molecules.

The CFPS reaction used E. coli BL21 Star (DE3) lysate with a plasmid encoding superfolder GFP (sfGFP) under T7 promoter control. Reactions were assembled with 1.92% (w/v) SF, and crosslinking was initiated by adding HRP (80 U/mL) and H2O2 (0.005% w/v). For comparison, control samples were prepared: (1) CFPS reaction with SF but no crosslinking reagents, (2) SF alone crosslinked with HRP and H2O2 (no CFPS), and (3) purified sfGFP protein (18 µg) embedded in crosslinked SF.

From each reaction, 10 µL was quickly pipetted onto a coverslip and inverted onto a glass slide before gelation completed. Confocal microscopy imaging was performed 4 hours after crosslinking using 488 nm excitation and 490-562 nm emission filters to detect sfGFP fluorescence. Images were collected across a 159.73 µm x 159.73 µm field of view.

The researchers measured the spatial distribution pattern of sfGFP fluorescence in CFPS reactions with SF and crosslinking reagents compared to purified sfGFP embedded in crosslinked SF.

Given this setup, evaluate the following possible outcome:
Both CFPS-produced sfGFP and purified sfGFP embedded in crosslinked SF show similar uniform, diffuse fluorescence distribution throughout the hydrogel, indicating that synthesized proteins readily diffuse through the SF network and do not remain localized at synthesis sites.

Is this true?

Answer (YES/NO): NO